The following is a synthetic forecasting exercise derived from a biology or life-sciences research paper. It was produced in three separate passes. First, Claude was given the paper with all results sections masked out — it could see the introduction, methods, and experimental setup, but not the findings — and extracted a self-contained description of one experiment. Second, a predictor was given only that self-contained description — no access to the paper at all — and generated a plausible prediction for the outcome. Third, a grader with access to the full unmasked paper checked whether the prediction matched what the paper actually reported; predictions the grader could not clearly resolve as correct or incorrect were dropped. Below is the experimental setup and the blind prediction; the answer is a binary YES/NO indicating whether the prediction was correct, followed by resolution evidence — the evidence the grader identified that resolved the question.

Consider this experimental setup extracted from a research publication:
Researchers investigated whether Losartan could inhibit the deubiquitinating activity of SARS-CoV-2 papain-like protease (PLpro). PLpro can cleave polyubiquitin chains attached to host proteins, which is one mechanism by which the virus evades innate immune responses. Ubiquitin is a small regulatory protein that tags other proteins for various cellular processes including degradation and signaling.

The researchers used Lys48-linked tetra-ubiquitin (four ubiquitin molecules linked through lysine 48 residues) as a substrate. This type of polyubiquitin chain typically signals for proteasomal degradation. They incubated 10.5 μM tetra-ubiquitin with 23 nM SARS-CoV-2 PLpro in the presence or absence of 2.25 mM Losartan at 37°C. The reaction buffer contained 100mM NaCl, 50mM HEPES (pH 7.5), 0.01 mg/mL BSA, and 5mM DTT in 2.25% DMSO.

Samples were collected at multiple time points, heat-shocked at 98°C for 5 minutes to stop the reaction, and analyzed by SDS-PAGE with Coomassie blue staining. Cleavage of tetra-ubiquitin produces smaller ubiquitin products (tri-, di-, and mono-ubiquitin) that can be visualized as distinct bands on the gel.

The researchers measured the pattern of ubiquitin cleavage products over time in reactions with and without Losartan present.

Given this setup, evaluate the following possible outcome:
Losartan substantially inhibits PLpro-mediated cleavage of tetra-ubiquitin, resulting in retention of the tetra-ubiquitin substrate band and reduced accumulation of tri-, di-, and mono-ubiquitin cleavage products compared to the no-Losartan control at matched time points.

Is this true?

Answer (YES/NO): YES